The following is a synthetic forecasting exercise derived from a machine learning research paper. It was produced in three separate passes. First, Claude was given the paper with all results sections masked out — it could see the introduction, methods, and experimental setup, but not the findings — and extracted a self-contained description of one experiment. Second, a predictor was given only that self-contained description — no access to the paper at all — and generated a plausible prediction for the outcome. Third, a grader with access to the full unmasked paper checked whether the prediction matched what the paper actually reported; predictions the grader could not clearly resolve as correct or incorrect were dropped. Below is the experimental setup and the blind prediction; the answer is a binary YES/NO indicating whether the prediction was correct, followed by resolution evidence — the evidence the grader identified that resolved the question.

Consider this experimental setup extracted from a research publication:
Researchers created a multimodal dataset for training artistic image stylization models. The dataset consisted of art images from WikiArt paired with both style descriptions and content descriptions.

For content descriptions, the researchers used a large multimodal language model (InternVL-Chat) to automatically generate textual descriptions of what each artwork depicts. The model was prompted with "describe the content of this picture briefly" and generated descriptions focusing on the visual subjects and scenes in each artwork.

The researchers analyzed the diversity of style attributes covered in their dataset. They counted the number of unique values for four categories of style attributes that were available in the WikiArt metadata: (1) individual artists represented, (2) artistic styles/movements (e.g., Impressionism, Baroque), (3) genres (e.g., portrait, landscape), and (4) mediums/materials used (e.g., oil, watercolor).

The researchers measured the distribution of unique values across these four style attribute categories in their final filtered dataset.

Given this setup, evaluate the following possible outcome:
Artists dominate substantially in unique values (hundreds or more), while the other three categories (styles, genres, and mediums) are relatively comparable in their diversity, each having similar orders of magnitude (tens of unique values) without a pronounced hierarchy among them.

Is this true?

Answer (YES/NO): NO